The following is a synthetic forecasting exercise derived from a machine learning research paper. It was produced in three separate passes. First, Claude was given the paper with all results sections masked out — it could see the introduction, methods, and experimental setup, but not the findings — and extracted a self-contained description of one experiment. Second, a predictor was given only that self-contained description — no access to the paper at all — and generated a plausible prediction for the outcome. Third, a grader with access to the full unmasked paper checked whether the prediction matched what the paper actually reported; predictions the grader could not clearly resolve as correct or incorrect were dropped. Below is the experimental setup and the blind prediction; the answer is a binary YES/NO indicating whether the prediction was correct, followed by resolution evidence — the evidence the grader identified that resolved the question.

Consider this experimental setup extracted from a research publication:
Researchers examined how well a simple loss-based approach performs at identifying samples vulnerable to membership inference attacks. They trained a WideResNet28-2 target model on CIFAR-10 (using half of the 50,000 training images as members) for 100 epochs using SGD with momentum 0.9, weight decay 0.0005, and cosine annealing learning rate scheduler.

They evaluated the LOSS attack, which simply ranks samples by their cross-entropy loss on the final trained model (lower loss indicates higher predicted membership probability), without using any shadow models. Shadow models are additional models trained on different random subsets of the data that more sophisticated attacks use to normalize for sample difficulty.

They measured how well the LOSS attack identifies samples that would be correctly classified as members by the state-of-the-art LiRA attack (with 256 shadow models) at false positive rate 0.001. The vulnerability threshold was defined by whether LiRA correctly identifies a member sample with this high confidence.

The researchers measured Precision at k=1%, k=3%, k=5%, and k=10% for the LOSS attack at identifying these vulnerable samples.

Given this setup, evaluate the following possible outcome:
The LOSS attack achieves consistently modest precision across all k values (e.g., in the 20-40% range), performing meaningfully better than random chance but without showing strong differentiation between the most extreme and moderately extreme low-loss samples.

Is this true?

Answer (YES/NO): YES